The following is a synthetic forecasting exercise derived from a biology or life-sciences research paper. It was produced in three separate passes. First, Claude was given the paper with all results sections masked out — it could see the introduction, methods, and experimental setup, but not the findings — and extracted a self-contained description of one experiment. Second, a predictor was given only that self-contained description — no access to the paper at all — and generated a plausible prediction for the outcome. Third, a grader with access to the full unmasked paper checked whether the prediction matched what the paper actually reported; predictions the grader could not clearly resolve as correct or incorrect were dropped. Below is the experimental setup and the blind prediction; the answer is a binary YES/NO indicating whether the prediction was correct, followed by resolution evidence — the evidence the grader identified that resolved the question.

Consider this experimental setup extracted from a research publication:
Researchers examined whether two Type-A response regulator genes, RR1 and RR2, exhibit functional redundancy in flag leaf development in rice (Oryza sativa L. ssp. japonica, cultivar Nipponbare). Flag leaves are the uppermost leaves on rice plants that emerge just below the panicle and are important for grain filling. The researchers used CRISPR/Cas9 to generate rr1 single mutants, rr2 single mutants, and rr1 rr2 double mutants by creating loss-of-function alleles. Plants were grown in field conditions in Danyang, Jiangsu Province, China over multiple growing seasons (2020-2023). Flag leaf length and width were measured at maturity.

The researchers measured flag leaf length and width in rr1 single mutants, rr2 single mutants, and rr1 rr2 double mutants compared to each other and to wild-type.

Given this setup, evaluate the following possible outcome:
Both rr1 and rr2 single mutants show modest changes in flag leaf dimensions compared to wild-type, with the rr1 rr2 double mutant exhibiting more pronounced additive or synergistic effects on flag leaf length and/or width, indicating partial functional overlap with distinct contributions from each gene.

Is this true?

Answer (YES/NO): NO